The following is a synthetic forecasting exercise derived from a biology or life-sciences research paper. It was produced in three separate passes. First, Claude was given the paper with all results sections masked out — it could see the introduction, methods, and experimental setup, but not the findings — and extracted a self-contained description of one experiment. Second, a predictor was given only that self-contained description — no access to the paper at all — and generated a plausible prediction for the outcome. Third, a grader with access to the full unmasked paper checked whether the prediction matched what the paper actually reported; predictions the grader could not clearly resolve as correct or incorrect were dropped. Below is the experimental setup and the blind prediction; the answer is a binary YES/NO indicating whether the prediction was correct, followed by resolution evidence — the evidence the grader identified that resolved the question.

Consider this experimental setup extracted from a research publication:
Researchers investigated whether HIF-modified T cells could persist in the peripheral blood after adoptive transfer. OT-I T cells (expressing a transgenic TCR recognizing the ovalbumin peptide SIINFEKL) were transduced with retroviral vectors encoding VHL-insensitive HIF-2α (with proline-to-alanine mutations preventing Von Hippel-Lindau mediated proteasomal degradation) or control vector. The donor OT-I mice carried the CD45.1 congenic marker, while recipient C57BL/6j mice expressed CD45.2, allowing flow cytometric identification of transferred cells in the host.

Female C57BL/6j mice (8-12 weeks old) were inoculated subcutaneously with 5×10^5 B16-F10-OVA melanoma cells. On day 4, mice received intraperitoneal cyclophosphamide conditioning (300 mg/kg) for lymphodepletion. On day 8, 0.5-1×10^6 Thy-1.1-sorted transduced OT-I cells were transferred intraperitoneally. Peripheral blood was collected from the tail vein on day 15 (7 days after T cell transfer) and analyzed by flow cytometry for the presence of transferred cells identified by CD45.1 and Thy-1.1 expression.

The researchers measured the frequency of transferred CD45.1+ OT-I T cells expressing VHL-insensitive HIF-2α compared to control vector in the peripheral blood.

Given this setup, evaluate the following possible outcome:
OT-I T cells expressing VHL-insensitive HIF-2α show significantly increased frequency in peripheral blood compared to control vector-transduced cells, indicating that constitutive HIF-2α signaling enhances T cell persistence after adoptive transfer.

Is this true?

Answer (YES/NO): NO